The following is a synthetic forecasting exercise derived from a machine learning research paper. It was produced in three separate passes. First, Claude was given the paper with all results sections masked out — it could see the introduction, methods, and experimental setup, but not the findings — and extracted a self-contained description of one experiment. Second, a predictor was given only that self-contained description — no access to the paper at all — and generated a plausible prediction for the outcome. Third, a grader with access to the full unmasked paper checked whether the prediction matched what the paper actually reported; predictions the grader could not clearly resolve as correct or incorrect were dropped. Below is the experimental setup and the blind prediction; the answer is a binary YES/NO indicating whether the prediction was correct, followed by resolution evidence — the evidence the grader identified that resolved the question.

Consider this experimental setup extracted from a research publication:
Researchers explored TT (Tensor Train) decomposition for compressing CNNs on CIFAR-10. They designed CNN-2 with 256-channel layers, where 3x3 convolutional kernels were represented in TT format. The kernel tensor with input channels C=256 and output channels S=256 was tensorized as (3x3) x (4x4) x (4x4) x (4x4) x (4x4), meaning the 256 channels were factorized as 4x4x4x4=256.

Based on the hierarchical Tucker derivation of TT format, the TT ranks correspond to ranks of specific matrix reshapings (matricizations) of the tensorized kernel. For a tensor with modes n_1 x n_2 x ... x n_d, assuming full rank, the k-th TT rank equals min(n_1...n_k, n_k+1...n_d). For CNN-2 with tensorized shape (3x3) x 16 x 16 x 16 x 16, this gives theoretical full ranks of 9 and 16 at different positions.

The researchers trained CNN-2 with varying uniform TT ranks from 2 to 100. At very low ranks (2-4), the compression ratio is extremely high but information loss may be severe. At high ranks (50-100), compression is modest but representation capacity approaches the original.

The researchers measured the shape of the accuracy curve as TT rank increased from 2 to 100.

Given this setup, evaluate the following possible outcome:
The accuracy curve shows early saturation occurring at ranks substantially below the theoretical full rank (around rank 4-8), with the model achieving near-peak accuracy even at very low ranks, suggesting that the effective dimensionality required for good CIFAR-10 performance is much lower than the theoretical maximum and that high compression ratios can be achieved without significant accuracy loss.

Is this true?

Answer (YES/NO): NO